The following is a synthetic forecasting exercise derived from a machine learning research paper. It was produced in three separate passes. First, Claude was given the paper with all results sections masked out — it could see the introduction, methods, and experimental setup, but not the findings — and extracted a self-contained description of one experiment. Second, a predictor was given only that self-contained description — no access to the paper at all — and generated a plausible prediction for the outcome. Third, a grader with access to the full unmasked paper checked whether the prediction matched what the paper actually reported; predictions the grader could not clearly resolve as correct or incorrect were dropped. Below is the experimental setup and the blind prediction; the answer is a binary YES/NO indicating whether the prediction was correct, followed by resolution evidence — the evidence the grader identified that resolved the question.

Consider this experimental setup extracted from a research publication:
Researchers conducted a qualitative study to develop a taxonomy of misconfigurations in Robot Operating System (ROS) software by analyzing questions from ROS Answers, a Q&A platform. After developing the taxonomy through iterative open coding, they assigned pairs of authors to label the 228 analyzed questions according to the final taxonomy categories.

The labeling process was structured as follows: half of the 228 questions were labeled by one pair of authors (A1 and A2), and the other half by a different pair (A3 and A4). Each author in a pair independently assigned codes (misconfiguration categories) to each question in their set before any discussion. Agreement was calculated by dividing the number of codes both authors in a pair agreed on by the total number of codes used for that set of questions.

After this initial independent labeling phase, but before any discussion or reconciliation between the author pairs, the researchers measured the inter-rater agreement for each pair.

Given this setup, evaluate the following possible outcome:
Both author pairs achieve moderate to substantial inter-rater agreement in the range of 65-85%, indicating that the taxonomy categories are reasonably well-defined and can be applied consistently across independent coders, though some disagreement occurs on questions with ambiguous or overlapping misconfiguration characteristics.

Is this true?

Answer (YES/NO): NO